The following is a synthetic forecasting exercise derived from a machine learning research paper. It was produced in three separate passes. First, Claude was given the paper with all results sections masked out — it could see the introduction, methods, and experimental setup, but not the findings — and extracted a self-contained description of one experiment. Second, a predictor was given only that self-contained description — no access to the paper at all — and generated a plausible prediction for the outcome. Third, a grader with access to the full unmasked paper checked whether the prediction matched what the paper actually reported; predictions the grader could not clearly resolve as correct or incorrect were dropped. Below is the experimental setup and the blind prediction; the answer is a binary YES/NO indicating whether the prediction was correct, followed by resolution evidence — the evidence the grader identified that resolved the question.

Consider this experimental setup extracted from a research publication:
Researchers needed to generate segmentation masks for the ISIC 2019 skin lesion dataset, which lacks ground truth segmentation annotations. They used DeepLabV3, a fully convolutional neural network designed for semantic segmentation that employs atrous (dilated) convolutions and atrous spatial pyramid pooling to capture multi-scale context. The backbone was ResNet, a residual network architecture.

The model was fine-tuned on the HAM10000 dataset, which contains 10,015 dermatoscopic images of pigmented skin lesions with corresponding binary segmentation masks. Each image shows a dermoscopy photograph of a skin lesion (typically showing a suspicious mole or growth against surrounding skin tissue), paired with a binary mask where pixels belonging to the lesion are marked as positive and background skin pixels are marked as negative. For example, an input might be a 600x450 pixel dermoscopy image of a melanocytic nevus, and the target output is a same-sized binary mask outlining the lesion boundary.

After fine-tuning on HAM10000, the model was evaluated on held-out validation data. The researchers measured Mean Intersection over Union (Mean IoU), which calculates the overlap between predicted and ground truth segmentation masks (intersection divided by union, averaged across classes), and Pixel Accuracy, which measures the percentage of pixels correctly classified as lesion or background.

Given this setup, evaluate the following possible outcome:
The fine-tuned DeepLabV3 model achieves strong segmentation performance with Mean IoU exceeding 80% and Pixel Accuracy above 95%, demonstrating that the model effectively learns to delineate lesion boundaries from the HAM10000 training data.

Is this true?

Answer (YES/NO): YES